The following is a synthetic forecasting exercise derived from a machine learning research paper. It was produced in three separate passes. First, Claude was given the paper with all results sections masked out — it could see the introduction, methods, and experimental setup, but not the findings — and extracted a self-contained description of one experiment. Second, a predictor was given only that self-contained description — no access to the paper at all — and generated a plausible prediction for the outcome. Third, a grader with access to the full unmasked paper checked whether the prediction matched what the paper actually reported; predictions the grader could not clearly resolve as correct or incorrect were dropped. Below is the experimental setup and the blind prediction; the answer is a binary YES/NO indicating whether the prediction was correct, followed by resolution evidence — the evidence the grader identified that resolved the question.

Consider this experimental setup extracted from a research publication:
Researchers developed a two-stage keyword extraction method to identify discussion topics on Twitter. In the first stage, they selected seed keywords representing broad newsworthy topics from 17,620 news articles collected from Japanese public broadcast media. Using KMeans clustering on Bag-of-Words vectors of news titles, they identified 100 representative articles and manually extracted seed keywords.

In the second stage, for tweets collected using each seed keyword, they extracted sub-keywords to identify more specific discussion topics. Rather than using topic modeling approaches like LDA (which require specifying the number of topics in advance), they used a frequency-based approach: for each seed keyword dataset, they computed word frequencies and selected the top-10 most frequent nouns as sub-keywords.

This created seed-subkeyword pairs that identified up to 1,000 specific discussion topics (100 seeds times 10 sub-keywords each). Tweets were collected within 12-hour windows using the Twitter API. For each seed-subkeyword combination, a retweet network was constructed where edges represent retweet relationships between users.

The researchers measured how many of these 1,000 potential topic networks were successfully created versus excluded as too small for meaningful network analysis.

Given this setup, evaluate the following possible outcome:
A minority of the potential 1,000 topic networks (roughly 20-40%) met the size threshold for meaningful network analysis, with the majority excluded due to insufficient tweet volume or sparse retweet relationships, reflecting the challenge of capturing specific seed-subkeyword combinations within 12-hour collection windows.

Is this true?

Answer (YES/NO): NO